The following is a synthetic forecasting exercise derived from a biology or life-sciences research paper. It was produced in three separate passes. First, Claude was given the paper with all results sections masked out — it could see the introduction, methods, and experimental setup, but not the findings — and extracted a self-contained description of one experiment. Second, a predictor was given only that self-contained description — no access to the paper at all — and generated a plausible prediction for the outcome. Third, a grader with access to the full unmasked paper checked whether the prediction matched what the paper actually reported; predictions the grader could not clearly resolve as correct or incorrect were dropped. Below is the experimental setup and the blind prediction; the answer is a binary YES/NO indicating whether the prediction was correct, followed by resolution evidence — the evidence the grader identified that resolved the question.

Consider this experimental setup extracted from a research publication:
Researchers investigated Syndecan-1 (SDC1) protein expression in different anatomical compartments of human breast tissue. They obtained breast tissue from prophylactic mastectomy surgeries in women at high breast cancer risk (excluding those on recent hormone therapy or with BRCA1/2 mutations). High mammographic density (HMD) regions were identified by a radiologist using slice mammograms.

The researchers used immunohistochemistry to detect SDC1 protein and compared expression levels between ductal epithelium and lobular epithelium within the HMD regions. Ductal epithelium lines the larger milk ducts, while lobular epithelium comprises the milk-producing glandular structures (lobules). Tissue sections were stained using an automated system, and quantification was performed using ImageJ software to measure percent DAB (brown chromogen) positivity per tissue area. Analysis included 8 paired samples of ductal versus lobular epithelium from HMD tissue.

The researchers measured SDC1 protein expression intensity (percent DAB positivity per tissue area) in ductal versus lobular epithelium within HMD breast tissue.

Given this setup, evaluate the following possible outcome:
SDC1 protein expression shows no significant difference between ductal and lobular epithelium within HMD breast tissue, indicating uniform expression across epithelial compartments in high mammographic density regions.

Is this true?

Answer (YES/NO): NO